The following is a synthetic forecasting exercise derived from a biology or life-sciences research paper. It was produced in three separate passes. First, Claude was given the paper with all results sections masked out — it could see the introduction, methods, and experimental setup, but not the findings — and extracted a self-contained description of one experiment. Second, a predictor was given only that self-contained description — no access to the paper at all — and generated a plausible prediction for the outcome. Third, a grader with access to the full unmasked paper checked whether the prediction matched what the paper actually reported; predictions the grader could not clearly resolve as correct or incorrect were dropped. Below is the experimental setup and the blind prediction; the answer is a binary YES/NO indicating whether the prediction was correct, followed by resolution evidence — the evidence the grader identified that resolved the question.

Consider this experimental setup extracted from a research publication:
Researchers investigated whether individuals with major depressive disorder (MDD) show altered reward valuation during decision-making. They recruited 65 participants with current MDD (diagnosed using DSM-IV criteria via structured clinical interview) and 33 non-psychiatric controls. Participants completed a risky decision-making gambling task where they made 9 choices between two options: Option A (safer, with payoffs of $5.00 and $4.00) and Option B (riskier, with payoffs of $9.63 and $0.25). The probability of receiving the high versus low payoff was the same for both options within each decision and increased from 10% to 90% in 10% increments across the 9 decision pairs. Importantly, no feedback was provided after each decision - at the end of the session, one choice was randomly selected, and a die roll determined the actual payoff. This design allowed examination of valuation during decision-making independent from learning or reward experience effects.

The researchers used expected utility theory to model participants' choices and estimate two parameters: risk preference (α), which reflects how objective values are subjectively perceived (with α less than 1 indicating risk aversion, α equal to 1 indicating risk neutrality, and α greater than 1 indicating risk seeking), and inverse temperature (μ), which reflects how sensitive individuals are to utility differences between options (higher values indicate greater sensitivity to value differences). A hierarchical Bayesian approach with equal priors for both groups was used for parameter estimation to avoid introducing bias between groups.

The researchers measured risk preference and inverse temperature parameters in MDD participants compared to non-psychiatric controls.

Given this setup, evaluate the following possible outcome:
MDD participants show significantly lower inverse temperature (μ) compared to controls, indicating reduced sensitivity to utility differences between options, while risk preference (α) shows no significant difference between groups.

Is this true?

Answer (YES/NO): NO